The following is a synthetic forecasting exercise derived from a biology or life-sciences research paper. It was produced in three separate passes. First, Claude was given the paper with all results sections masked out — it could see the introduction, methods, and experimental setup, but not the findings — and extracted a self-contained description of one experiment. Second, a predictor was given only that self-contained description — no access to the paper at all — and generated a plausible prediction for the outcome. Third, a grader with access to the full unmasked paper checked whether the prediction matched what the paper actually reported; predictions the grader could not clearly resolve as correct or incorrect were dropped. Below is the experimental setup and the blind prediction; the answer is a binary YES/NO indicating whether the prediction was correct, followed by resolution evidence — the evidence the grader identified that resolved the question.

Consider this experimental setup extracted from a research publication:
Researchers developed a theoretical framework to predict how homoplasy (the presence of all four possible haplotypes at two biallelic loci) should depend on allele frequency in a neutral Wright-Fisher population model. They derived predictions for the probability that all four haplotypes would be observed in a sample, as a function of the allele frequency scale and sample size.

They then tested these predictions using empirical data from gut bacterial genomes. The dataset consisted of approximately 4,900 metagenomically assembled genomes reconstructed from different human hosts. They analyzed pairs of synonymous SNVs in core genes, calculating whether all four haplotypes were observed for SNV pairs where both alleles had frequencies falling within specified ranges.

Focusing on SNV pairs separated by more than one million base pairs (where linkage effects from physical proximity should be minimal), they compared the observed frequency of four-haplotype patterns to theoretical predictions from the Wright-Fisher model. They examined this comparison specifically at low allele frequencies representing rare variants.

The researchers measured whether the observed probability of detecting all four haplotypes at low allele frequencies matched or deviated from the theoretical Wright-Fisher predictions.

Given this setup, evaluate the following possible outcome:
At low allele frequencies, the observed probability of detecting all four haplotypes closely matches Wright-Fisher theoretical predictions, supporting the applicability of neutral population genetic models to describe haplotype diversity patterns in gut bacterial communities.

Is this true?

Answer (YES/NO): NO